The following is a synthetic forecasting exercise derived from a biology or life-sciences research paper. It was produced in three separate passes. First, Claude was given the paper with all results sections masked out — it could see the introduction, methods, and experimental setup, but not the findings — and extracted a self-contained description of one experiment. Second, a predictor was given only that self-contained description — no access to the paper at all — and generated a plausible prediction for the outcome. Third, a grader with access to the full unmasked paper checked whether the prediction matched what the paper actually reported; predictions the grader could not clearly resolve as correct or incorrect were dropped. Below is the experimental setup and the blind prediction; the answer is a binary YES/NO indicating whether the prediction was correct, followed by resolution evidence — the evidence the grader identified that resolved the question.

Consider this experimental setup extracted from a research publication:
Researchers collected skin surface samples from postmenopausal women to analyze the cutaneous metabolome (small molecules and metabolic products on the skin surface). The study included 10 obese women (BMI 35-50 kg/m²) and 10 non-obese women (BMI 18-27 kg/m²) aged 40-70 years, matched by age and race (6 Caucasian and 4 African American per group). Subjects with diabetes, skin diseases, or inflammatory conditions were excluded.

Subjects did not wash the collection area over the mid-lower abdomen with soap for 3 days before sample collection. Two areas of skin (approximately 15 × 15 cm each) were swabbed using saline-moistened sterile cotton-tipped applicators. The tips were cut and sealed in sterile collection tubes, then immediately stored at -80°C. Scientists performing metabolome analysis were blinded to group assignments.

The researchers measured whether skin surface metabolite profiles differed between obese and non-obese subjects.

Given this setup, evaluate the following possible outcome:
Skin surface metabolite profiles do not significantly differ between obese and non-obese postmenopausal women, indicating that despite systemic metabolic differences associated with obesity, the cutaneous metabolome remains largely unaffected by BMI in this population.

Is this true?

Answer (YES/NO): YES